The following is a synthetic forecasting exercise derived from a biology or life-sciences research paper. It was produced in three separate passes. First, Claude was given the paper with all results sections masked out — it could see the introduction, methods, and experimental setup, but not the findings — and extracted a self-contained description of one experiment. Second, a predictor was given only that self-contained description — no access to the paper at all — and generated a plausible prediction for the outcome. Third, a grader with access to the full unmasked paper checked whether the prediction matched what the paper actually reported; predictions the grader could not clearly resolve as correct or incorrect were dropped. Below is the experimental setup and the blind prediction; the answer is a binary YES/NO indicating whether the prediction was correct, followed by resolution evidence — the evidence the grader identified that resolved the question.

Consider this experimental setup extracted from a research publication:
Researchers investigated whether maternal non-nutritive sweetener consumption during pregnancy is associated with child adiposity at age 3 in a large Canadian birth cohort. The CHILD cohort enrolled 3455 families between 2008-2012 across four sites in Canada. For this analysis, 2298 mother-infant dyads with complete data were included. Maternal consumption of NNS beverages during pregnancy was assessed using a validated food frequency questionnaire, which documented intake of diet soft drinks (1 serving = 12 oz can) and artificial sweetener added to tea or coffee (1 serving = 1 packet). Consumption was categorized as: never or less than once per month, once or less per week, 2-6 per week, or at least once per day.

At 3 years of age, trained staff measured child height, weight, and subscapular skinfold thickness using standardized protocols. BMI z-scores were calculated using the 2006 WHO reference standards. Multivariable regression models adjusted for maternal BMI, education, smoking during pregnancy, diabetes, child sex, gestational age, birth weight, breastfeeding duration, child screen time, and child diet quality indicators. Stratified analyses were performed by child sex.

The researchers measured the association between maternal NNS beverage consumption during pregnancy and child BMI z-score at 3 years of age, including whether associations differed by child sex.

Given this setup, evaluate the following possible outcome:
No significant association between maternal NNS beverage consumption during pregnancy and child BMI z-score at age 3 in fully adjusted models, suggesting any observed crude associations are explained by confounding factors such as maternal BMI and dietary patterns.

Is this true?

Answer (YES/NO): YES